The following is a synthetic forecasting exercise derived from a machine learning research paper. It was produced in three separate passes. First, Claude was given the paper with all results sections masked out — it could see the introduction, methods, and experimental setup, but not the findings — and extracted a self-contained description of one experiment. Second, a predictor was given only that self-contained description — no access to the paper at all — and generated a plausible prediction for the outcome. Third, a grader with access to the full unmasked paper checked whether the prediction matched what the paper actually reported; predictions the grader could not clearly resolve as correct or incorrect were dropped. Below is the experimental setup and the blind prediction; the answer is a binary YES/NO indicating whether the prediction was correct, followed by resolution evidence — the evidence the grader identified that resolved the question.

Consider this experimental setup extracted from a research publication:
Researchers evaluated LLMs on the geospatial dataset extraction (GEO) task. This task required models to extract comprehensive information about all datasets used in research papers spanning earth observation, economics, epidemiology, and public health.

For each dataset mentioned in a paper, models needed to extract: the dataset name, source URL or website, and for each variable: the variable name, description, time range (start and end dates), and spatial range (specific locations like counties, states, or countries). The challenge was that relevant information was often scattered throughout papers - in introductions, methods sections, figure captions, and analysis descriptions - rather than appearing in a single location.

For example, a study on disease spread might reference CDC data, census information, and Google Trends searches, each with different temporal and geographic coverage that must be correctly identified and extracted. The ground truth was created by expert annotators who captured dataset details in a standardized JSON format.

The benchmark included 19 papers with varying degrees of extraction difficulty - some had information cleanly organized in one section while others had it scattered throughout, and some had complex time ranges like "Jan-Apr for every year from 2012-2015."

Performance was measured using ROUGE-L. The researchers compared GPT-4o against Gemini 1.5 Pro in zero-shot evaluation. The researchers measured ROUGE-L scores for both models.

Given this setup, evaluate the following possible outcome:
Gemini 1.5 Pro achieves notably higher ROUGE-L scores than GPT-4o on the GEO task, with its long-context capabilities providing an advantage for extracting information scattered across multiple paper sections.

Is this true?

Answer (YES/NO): NO